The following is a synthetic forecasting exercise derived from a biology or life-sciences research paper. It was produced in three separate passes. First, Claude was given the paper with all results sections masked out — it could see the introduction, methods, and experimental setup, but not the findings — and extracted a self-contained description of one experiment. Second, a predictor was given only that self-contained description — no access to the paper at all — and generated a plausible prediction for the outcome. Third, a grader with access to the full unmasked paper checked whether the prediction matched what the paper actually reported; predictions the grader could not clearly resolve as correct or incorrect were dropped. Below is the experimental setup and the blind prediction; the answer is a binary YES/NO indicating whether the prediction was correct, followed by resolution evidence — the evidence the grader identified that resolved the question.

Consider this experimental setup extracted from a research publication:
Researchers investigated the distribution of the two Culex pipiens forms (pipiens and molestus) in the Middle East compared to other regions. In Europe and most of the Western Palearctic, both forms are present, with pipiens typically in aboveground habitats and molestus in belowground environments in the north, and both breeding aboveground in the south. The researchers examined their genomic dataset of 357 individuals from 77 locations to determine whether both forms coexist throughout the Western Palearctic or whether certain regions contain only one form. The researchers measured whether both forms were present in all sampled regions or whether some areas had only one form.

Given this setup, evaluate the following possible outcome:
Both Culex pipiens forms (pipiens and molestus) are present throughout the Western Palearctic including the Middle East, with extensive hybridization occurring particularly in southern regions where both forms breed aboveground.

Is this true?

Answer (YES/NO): NO